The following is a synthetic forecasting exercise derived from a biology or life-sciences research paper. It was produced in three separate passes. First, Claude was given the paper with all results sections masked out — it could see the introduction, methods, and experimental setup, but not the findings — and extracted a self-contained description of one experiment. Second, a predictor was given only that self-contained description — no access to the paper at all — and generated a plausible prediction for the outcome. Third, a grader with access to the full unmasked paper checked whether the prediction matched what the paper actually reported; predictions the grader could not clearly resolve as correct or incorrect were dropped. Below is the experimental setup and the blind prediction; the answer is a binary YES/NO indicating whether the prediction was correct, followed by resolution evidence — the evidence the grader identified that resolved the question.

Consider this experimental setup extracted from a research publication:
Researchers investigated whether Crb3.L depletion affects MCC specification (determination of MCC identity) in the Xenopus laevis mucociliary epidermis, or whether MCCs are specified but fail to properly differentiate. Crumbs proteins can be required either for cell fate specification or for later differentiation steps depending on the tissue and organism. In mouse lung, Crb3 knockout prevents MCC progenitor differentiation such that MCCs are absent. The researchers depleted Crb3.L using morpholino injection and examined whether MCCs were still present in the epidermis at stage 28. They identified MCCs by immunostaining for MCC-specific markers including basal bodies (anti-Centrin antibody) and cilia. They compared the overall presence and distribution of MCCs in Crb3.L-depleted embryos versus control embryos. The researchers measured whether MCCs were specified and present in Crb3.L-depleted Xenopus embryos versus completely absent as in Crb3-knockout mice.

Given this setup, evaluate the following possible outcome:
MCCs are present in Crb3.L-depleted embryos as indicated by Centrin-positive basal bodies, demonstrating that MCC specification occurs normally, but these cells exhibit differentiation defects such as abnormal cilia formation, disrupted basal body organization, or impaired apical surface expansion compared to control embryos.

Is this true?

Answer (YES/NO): YES